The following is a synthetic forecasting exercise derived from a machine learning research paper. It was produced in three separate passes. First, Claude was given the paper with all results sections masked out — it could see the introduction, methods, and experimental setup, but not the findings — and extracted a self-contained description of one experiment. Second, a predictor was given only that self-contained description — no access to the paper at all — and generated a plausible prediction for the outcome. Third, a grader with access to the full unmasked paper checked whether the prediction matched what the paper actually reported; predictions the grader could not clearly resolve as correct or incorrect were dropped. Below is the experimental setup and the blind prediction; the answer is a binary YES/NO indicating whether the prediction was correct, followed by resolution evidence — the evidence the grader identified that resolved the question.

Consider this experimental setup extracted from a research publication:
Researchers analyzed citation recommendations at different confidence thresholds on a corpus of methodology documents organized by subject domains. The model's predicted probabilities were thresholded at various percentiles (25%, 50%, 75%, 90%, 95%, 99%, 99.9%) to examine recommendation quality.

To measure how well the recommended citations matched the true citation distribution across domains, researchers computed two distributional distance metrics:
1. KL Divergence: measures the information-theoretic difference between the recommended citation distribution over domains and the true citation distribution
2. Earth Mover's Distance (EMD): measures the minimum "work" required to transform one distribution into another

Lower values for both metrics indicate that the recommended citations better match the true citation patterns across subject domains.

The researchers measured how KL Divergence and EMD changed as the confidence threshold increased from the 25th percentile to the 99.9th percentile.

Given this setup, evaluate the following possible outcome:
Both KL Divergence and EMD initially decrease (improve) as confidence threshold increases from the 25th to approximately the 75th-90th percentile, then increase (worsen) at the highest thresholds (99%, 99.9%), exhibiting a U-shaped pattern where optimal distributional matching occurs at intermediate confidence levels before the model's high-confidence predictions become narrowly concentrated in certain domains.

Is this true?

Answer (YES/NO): NO